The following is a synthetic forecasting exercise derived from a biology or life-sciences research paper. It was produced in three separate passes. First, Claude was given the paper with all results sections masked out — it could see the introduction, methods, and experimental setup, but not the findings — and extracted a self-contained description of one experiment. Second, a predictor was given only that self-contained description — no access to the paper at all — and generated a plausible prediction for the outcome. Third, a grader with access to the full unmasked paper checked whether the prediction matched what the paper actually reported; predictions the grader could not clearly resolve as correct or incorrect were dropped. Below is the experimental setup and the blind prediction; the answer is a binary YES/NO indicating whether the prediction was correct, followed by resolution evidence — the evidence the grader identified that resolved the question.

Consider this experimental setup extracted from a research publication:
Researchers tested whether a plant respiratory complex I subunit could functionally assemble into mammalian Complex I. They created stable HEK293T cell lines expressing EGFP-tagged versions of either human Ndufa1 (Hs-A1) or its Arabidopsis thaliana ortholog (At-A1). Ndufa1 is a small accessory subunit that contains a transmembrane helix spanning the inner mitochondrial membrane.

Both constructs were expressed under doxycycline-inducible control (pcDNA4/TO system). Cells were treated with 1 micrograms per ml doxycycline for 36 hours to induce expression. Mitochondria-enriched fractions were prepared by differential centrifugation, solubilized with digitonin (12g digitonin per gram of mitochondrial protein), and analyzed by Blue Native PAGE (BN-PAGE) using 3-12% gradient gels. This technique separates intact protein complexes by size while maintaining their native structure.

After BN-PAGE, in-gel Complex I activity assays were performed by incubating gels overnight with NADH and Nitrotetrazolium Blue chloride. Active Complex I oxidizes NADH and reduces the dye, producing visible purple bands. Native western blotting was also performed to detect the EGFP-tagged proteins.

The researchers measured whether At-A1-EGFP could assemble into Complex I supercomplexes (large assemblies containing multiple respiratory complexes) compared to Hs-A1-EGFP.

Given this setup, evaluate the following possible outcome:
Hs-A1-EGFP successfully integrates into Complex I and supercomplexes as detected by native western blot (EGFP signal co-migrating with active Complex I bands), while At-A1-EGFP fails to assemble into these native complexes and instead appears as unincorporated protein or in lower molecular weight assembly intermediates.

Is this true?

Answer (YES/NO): YES